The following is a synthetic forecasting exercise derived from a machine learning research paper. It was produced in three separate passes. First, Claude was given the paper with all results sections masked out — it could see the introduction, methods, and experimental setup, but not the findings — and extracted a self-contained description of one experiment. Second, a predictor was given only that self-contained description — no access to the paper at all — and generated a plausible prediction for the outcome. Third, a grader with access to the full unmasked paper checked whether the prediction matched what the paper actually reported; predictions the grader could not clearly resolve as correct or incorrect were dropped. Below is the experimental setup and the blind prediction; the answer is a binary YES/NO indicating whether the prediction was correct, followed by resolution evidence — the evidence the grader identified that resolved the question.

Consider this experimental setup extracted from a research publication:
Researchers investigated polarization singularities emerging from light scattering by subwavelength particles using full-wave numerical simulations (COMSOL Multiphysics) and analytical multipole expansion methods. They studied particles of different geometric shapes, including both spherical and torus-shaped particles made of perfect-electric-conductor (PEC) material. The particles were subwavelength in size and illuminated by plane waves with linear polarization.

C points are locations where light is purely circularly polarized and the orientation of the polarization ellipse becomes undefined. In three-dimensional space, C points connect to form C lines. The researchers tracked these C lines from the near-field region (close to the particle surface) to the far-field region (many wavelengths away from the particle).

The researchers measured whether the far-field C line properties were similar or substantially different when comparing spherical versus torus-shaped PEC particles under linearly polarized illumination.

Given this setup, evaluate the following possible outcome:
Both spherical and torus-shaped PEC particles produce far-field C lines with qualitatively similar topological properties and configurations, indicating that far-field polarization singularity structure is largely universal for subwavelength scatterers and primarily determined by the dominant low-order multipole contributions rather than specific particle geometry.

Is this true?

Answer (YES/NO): YES